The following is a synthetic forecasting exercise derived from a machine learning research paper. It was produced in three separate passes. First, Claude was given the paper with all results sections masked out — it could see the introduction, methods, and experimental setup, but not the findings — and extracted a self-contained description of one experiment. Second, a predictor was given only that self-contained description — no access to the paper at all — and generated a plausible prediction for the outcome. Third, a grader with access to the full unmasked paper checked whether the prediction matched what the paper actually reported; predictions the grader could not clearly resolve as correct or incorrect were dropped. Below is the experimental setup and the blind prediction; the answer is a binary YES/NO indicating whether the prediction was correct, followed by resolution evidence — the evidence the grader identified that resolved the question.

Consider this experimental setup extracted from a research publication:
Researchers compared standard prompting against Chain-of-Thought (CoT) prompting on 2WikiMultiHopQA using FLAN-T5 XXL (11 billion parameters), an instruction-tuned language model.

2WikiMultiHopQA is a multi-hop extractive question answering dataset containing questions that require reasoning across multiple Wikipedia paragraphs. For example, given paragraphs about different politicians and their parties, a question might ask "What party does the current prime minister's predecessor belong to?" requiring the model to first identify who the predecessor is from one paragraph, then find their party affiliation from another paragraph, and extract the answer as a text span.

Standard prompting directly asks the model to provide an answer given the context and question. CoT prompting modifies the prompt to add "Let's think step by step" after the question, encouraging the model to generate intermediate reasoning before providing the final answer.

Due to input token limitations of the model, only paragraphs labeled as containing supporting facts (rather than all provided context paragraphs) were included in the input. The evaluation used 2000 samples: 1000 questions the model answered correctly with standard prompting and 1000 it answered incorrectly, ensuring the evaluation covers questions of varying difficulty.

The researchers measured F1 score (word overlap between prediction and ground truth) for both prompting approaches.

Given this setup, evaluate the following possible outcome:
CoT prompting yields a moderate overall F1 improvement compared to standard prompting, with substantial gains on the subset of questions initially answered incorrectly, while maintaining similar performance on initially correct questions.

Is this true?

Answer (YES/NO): NO